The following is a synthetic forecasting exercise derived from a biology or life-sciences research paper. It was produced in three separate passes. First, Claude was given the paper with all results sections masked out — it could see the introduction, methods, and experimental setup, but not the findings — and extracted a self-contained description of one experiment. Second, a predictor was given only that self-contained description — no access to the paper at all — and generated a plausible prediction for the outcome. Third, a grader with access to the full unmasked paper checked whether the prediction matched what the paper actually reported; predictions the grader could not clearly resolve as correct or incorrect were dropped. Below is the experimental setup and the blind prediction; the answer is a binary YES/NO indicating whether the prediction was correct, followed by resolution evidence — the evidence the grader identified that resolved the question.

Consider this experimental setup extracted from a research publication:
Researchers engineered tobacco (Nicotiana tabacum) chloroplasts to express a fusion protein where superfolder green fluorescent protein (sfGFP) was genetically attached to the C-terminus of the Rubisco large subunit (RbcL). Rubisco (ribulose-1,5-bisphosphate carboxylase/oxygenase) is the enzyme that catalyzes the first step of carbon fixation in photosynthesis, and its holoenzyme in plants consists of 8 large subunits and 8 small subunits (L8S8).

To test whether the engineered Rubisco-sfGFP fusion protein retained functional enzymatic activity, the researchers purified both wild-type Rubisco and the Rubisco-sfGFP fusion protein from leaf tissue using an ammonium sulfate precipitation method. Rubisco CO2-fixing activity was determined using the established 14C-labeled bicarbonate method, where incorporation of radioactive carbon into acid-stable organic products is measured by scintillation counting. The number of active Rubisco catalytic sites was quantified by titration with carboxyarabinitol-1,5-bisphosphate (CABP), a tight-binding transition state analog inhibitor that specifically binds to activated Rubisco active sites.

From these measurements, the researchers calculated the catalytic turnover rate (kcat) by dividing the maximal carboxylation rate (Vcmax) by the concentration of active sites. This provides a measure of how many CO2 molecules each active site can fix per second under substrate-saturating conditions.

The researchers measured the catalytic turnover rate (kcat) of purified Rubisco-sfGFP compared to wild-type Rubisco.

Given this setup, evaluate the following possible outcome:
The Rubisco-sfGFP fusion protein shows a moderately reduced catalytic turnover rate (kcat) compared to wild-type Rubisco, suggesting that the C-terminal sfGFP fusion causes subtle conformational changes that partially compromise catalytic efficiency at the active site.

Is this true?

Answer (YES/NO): NO